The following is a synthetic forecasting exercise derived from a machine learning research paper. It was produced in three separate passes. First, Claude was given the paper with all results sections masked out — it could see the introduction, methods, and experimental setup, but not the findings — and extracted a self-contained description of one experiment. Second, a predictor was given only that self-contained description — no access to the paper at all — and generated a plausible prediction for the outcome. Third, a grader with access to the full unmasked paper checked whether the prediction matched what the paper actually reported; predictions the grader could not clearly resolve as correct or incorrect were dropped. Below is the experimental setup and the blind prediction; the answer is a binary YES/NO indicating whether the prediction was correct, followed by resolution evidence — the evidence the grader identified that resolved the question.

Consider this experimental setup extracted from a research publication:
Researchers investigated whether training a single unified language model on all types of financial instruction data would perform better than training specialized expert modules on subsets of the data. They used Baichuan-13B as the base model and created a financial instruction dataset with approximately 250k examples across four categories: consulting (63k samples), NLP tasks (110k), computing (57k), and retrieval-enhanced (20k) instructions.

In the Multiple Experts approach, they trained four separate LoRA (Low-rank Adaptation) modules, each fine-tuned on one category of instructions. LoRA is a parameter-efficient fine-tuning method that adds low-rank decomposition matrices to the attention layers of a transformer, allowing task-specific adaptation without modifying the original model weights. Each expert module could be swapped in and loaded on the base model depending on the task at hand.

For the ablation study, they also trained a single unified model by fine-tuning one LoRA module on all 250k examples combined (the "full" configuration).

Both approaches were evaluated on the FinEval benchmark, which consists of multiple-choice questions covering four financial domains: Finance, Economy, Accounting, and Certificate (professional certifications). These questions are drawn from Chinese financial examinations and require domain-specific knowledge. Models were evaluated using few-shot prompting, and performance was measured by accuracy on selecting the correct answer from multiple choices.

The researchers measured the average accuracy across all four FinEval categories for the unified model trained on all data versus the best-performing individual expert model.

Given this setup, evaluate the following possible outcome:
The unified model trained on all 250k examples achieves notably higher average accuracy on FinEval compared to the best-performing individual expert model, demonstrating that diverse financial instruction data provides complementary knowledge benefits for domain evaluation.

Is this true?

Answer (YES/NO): NO